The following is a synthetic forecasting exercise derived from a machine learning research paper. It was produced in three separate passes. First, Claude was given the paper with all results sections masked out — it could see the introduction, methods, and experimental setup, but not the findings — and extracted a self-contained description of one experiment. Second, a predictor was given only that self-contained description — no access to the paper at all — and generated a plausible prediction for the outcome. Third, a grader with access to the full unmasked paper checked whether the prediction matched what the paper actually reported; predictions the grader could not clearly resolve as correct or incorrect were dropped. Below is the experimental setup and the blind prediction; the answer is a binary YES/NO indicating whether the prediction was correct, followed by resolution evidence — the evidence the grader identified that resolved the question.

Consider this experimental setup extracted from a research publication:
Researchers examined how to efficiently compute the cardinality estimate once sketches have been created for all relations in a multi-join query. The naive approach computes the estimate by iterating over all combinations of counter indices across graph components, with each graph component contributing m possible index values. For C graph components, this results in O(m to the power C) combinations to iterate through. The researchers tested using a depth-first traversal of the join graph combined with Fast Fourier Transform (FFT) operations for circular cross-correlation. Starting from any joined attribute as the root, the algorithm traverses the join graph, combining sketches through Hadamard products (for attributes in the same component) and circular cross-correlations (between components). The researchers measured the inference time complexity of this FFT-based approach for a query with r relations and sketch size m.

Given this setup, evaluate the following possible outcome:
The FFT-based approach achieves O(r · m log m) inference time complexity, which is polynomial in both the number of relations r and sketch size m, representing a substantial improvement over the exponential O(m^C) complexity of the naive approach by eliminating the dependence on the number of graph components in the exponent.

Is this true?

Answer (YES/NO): YES